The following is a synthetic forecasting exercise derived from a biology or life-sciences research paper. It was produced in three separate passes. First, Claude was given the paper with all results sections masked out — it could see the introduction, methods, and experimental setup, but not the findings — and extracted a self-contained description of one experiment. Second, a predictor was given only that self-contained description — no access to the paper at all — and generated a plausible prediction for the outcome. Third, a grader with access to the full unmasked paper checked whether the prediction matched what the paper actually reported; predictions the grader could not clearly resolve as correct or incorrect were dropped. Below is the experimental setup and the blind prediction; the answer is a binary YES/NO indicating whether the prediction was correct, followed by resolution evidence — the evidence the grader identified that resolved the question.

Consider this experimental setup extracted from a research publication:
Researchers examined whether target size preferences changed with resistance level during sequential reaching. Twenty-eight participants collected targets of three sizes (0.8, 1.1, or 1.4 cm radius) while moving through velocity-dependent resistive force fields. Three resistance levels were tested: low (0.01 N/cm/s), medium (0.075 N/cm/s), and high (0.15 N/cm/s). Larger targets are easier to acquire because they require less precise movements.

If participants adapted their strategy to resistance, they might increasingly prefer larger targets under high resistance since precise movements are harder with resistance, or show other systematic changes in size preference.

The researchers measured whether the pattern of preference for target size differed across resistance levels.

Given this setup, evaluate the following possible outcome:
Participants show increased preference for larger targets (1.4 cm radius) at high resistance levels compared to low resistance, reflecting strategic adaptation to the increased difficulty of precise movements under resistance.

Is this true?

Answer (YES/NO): NO